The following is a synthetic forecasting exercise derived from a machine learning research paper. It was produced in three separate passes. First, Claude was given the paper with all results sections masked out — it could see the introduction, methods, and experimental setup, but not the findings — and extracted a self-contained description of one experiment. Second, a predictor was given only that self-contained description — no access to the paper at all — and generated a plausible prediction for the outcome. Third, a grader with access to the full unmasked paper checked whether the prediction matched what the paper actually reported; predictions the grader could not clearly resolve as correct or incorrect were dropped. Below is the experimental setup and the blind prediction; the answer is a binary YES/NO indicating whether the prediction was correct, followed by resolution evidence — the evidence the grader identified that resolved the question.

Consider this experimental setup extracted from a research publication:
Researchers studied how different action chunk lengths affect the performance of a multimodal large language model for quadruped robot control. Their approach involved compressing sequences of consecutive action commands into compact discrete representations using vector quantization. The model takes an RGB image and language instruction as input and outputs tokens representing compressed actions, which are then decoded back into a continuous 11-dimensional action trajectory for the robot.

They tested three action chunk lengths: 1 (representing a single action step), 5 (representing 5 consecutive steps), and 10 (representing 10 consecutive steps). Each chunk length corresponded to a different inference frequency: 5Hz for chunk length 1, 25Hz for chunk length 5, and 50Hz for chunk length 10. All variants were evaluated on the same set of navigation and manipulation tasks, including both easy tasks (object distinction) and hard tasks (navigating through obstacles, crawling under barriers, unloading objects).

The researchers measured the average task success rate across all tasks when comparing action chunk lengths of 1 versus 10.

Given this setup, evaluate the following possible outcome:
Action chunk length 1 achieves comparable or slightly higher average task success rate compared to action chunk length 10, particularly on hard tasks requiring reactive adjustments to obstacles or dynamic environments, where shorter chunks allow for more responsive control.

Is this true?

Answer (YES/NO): NO